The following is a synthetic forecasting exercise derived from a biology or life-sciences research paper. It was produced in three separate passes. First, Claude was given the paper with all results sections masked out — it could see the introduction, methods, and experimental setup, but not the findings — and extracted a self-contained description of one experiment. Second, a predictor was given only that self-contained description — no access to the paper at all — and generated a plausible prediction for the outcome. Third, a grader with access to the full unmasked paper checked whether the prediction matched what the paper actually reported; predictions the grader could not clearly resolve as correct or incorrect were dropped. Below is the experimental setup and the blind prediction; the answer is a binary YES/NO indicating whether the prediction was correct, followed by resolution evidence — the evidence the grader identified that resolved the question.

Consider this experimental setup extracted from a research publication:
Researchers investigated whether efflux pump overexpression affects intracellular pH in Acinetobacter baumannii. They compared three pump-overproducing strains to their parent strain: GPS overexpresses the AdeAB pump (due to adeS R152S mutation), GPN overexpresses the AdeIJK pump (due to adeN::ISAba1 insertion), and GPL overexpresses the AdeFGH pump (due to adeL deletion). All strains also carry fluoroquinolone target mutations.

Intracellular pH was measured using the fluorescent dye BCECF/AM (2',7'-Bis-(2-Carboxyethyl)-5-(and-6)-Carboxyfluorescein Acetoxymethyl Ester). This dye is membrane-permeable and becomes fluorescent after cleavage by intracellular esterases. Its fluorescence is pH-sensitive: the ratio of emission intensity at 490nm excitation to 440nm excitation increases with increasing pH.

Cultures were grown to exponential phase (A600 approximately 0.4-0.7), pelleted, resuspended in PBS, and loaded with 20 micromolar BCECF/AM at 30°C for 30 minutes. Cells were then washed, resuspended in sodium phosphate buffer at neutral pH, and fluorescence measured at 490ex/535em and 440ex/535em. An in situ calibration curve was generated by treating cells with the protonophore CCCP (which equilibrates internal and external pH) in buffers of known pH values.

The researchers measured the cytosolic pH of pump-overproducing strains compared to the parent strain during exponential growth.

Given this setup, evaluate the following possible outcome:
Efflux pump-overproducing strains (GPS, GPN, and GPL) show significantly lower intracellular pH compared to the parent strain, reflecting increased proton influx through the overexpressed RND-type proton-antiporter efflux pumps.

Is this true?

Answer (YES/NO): NO